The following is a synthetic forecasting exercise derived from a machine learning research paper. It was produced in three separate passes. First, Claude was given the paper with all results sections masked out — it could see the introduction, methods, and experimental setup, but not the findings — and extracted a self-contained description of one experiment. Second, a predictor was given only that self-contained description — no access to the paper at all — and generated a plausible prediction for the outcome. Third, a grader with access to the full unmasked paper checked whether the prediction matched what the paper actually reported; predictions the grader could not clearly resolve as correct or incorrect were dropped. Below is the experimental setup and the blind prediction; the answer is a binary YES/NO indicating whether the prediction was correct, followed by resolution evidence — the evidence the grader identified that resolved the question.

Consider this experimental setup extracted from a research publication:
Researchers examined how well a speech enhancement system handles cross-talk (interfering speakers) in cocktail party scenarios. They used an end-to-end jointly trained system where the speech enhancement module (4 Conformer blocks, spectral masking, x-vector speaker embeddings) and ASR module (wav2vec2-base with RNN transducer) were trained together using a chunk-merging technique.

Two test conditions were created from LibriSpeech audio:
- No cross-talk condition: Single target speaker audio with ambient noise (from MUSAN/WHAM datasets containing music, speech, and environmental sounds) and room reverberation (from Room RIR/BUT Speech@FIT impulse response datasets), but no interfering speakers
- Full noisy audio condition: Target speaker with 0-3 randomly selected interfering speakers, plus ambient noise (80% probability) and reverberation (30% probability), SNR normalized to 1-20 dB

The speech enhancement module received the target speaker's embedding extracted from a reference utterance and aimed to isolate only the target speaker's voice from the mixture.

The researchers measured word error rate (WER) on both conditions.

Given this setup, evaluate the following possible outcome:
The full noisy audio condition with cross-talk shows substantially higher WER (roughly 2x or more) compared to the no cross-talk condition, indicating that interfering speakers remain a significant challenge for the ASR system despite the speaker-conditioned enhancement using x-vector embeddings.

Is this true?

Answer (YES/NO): NO